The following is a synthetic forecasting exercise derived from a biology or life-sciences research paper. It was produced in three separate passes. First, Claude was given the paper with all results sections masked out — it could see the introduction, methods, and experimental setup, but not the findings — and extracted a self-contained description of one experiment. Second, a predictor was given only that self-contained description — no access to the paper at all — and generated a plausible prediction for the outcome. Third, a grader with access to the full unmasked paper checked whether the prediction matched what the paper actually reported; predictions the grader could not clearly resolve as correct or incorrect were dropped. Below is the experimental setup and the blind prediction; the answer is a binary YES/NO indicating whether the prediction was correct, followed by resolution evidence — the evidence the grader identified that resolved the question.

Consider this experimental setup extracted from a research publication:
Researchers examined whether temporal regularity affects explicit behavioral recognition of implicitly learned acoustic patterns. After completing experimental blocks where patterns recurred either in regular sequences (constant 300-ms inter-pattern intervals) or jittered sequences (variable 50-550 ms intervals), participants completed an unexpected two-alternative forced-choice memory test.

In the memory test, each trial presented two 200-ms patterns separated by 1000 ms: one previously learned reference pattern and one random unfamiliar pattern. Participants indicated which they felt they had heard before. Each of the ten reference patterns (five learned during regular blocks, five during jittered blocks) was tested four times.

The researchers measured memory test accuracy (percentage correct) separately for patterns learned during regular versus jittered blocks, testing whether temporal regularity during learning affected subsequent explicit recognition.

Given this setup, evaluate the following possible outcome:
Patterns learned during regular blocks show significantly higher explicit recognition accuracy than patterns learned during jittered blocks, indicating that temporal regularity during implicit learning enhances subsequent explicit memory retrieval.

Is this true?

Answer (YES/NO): NO